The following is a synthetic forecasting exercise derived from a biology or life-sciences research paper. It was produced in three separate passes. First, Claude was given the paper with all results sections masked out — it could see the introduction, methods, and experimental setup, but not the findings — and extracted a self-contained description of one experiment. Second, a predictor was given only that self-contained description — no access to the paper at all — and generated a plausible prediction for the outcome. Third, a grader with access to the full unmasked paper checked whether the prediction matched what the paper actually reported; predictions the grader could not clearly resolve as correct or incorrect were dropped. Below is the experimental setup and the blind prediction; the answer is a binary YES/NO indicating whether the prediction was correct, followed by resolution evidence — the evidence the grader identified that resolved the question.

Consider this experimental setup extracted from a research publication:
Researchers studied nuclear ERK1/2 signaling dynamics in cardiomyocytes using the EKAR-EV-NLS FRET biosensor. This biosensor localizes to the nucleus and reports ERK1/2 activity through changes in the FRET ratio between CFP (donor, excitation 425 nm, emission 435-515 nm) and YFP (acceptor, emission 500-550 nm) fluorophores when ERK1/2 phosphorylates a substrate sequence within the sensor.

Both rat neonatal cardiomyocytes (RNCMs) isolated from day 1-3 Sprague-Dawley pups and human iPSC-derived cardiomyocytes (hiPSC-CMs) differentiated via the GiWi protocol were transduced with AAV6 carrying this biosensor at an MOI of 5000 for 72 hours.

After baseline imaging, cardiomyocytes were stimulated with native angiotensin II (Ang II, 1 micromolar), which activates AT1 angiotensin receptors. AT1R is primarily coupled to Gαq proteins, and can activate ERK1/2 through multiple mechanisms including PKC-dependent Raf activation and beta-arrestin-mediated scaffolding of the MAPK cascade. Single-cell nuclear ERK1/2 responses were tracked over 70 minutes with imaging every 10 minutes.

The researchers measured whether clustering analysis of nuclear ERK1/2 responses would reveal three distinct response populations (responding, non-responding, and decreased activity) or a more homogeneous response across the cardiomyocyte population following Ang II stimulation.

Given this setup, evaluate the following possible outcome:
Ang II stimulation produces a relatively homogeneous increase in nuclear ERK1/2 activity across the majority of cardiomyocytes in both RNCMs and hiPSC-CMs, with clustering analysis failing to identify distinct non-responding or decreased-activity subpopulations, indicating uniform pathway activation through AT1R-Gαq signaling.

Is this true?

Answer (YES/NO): NO